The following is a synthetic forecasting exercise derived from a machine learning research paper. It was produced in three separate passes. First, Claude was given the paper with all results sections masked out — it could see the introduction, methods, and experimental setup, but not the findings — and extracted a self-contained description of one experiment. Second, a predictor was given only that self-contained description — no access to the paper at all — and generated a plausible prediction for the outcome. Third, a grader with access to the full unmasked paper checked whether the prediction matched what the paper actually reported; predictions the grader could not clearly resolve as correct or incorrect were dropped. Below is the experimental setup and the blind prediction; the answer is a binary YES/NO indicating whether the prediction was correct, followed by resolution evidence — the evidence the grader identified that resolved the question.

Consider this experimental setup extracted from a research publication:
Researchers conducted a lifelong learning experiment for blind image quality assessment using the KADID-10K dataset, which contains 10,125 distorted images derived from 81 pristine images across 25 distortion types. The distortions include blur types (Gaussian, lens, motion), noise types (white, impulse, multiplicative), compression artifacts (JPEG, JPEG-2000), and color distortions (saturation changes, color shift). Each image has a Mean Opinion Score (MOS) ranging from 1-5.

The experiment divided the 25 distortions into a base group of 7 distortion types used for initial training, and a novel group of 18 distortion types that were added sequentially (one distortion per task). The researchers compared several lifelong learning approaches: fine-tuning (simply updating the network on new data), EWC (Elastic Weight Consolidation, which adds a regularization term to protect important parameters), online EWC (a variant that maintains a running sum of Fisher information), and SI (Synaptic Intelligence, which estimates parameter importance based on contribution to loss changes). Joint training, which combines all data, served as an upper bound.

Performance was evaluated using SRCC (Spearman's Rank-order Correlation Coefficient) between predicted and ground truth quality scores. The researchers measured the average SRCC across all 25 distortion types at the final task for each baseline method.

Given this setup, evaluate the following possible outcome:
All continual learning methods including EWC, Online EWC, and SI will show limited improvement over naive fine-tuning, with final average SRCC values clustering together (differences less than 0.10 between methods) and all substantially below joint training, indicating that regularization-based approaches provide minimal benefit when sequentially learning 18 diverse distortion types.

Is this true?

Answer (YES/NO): YES